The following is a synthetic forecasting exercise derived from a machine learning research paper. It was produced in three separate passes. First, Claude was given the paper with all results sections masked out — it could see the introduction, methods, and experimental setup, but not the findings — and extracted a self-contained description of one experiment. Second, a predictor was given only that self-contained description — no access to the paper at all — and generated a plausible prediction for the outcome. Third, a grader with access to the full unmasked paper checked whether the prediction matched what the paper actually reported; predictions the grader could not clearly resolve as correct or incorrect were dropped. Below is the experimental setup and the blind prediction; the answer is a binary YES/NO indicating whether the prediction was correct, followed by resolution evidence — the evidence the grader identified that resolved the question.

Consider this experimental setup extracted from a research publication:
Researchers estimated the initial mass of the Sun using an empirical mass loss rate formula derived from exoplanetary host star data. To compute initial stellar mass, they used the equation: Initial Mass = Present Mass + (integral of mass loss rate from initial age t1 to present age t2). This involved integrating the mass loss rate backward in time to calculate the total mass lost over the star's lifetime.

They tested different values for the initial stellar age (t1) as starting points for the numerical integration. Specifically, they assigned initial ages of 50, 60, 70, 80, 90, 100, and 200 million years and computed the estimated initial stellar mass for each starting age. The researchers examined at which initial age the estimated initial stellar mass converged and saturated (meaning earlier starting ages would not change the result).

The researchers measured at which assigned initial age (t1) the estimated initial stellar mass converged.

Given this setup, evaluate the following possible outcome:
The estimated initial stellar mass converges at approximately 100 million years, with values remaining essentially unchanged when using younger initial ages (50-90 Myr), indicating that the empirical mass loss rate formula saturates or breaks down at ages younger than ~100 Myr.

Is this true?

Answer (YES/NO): NO